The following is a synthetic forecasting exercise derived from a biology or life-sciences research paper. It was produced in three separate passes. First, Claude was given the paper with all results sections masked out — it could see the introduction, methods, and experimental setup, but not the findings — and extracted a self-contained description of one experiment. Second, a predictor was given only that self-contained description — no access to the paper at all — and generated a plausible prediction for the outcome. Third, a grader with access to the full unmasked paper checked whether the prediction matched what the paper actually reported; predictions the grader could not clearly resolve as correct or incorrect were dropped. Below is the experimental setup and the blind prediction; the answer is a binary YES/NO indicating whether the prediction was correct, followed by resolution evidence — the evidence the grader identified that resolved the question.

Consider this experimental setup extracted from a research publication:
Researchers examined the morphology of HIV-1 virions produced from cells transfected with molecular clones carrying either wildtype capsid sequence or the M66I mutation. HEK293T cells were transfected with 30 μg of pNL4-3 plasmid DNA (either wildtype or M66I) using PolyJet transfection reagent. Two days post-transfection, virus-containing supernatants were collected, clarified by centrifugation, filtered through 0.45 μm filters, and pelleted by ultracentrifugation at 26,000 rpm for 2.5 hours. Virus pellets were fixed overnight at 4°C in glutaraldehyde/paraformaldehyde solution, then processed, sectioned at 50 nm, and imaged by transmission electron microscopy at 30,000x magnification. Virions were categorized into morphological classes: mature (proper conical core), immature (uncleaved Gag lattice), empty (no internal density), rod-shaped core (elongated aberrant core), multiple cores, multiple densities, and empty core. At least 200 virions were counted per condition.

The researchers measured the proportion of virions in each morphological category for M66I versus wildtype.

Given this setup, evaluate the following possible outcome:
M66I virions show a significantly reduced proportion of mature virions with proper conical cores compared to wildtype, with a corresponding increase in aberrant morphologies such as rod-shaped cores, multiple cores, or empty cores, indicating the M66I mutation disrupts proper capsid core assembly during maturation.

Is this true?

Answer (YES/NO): NO